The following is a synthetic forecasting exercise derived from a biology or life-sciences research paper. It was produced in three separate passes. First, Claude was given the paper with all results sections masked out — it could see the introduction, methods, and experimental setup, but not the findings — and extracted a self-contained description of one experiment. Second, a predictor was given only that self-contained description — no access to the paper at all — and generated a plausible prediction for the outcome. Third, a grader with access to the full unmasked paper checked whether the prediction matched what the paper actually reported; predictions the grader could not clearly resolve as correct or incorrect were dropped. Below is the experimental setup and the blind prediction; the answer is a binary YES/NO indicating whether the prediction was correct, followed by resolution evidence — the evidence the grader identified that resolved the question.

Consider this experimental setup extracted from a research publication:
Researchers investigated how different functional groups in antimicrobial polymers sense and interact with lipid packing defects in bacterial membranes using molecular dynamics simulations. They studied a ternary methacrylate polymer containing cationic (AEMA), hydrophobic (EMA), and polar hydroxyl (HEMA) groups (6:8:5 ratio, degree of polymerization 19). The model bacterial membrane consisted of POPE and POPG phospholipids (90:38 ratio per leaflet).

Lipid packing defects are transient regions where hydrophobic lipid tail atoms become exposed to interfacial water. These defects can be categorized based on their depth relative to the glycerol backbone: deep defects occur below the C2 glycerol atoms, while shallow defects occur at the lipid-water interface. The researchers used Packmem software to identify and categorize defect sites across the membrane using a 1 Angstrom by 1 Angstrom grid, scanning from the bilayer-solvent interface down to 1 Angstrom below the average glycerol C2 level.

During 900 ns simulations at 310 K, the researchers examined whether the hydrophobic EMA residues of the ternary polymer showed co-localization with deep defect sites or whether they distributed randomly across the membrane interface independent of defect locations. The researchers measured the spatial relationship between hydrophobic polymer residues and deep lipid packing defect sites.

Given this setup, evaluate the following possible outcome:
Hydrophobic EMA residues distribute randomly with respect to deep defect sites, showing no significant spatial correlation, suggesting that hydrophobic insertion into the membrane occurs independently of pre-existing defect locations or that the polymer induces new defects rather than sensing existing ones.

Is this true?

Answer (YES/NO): NO